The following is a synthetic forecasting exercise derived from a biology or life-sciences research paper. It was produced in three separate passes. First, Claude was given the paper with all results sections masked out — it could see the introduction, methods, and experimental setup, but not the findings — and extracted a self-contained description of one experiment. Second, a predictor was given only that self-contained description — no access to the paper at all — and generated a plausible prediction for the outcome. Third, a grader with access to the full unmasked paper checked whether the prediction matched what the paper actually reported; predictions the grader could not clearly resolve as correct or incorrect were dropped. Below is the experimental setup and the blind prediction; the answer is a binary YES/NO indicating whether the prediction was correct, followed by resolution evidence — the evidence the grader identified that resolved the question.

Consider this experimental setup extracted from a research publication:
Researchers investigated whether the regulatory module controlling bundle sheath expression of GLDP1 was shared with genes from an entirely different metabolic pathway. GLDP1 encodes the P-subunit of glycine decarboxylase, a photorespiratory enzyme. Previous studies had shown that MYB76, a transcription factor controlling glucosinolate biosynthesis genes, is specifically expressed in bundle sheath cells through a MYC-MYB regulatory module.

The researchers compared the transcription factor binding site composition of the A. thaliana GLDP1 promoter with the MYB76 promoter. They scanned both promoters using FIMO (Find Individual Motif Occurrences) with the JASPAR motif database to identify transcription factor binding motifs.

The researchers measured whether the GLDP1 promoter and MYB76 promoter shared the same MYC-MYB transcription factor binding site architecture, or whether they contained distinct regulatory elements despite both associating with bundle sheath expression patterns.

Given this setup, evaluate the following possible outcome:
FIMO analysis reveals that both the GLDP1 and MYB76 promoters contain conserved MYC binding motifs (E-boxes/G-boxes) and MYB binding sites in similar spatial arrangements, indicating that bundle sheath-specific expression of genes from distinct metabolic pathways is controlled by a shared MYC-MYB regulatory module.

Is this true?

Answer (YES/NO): YES